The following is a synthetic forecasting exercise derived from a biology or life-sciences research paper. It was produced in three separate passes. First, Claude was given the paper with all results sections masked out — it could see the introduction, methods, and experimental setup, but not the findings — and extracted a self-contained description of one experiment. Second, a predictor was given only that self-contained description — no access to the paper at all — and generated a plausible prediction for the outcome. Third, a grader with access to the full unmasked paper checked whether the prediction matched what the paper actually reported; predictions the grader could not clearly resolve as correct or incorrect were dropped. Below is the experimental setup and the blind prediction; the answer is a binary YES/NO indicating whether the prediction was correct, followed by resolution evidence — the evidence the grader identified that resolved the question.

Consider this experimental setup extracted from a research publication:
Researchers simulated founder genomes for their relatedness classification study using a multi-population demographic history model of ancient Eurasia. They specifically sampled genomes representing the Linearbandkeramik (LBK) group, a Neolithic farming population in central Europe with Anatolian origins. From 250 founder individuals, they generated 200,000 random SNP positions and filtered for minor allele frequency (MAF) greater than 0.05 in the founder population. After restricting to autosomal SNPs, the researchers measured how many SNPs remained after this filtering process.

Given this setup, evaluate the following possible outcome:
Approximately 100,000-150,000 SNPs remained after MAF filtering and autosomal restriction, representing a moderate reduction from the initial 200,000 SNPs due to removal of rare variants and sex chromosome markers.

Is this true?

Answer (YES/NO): NO